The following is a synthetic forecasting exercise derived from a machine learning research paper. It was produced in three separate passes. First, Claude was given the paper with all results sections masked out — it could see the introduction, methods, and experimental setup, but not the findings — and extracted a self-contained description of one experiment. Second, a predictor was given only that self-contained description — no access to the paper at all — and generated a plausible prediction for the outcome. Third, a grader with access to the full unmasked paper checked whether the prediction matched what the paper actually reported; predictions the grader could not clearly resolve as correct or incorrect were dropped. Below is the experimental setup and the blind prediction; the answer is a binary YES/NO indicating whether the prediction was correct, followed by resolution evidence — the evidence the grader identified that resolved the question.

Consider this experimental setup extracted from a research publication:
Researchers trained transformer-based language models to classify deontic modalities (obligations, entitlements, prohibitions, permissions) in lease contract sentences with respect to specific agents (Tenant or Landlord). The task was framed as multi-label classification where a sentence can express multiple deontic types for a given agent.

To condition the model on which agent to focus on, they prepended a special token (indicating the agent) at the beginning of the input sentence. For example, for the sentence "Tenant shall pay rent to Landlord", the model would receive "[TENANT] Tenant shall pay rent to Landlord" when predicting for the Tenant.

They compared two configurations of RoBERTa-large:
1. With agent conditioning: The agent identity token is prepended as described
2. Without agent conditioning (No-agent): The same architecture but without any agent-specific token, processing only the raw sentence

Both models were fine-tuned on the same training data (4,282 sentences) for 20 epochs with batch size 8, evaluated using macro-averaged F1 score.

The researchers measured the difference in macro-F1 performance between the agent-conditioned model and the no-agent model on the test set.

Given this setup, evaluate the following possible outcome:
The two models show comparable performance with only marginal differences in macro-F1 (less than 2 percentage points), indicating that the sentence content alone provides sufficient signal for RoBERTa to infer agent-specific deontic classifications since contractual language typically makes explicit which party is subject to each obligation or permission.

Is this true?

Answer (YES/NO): NO